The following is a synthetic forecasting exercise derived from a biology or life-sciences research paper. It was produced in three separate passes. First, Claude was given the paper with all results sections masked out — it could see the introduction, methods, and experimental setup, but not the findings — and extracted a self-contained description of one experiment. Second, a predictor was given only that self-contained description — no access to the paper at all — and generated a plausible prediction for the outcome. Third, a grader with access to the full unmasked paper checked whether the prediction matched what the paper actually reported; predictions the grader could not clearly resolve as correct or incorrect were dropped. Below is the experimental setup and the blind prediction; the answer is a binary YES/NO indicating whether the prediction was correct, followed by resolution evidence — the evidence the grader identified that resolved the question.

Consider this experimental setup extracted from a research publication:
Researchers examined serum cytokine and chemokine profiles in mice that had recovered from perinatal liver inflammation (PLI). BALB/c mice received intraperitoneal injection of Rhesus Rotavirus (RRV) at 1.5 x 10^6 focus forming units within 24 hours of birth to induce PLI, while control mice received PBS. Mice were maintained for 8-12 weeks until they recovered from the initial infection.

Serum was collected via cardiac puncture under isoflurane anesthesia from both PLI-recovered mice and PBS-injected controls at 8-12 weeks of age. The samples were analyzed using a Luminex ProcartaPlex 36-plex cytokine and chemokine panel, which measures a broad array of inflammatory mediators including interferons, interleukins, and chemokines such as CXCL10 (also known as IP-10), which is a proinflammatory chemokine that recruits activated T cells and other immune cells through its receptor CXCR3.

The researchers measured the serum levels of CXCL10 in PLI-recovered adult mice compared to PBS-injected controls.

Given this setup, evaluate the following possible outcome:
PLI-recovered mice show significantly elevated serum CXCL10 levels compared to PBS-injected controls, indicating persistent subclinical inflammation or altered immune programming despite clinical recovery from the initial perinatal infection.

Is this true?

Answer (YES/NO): YES